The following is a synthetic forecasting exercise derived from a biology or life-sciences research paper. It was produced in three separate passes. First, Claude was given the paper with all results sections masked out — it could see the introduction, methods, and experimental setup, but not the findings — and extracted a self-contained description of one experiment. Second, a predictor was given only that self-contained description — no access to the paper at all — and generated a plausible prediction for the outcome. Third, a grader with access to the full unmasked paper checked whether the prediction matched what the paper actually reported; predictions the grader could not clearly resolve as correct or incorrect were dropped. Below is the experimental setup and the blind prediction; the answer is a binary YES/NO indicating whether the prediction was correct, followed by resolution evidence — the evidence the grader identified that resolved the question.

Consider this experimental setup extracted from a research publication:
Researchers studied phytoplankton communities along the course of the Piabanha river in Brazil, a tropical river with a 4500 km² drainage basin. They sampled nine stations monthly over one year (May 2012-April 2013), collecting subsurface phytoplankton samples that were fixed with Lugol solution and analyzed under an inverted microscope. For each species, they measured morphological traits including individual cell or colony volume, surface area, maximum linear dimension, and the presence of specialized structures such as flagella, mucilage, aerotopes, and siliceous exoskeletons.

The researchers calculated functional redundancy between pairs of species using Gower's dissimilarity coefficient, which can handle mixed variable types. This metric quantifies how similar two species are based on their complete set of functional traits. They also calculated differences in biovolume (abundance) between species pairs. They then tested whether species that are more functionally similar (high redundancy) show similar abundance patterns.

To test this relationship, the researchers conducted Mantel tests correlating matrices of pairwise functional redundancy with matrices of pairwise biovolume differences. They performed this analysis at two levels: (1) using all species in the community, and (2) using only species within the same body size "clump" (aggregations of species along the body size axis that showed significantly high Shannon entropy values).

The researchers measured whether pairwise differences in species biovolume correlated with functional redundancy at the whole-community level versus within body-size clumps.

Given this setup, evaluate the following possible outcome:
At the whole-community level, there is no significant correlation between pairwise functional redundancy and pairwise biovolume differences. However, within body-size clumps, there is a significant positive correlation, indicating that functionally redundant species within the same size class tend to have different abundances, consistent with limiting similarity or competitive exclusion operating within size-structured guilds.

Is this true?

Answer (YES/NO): NO